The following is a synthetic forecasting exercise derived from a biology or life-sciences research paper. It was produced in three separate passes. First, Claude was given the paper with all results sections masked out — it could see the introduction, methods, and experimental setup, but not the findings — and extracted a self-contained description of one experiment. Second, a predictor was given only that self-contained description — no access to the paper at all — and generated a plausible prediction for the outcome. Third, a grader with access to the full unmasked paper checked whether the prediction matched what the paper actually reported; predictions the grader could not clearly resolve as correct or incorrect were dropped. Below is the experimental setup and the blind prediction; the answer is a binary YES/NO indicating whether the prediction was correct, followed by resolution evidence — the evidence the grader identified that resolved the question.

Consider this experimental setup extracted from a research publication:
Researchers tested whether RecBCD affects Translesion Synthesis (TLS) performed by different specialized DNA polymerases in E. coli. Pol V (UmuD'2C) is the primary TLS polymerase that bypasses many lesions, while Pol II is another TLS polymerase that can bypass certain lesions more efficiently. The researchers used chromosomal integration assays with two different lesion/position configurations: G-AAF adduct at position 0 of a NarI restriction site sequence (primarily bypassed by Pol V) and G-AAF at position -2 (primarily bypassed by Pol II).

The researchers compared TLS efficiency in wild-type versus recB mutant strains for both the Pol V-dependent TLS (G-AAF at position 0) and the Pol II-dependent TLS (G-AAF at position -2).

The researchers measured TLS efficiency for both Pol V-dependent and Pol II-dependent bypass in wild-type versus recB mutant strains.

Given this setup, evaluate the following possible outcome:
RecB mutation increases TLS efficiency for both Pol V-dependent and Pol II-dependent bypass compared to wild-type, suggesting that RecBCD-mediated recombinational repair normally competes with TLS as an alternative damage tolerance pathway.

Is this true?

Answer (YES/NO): NO